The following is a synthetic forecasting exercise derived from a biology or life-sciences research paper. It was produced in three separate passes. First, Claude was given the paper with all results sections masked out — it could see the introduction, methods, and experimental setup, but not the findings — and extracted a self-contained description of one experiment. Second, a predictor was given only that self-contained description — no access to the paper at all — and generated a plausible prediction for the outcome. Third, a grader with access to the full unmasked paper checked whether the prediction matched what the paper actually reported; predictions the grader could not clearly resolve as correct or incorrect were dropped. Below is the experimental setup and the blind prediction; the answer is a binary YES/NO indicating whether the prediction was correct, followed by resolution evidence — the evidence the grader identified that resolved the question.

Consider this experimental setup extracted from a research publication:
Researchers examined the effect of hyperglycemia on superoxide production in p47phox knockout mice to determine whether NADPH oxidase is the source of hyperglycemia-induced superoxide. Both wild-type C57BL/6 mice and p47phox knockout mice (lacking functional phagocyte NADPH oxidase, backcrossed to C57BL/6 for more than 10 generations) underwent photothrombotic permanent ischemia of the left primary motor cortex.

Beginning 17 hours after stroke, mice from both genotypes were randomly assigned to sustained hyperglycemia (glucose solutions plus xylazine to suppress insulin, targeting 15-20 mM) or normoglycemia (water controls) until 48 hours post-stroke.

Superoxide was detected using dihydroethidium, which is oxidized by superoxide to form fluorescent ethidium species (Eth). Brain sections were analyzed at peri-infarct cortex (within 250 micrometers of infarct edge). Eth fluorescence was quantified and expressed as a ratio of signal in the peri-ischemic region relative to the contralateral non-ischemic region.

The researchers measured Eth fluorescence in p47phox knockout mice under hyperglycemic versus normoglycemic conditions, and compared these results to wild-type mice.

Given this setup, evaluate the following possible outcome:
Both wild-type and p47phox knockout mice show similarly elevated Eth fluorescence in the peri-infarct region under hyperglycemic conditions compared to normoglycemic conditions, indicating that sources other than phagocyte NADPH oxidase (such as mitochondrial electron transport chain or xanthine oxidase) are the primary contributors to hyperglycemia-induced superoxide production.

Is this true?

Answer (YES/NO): NO